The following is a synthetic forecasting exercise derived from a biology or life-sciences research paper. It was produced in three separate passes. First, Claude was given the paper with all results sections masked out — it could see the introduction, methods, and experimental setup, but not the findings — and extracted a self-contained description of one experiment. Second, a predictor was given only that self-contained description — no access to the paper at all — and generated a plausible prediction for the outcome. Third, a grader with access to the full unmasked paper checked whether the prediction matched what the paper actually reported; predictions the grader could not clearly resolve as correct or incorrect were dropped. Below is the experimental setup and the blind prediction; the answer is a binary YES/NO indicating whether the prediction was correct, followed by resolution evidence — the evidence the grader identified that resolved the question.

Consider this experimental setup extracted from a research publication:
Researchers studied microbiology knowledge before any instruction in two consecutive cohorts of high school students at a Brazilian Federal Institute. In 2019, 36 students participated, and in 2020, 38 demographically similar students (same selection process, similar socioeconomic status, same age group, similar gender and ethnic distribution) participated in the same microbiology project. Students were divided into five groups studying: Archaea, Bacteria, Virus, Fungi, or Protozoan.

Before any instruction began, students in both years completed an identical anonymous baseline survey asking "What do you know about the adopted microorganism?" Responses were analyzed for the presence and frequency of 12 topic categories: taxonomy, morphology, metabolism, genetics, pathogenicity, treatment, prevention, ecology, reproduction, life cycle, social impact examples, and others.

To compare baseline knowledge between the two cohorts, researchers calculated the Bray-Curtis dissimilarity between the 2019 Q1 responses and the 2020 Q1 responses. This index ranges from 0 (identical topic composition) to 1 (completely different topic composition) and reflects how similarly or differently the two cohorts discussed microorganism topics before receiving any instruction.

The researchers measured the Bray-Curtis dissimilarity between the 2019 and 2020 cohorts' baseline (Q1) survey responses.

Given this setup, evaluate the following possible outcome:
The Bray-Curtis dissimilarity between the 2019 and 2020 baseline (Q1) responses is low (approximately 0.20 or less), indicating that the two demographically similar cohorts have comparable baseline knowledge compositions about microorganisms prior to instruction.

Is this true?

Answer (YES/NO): NO